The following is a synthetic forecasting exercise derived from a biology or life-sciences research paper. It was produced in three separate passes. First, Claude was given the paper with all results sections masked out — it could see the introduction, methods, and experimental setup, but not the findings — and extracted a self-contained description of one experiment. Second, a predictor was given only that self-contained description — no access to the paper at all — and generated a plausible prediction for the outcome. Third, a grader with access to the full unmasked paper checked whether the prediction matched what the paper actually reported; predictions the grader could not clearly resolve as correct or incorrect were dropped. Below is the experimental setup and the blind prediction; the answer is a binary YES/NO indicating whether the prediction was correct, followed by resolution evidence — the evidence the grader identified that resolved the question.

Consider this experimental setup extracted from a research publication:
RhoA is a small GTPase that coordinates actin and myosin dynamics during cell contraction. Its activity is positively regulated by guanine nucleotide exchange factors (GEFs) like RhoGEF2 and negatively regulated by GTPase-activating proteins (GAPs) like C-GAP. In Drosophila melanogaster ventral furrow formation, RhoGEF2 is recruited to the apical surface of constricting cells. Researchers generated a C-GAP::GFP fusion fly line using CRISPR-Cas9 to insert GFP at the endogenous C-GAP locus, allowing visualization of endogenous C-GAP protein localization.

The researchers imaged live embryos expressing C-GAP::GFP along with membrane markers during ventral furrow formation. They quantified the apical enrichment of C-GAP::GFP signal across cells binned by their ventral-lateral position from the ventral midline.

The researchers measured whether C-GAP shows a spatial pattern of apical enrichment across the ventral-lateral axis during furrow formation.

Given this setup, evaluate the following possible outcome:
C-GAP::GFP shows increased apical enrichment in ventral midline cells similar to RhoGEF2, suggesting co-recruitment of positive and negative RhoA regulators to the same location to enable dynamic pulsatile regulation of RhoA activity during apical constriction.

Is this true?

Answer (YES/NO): NO